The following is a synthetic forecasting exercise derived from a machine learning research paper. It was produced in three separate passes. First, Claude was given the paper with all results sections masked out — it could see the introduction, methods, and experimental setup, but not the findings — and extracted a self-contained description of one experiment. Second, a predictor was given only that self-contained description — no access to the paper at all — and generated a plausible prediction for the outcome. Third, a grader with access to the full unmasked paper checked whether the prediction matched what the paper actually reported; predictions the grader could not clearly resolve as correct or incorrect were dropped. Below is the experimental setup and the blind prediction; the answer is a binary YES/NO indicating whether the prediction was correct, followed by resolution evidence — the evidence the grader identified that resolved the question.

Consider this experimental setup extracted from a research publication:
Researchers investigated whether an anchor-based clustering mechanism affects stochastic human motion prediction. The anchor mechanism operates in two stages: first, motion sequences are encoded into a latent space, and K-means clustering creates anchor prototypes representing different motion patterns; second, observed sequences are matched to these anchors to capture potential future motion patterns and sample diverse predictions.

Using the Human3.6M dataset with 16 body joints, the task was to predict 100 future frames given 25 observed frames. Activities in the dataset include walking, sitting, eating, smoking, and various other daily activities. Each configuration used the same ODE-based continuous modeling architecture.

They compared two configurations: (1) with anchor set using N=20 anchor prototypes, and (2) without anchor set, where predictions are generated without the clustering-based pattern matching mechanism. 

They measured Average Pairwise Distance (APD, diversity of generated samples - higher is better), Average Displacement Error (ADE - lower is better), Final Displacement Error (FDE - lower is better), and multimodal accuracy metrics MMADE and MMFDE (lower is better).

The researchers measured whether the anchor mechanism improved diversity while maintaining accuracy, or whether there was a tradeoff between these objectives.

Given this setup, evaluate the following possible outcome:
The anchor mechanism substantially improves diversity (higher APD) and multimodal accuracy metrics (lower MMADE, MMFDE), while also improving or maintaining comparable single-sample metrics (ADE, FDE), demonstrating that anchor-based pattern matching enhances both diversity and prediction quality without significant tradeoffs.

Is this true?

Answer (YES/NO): YES